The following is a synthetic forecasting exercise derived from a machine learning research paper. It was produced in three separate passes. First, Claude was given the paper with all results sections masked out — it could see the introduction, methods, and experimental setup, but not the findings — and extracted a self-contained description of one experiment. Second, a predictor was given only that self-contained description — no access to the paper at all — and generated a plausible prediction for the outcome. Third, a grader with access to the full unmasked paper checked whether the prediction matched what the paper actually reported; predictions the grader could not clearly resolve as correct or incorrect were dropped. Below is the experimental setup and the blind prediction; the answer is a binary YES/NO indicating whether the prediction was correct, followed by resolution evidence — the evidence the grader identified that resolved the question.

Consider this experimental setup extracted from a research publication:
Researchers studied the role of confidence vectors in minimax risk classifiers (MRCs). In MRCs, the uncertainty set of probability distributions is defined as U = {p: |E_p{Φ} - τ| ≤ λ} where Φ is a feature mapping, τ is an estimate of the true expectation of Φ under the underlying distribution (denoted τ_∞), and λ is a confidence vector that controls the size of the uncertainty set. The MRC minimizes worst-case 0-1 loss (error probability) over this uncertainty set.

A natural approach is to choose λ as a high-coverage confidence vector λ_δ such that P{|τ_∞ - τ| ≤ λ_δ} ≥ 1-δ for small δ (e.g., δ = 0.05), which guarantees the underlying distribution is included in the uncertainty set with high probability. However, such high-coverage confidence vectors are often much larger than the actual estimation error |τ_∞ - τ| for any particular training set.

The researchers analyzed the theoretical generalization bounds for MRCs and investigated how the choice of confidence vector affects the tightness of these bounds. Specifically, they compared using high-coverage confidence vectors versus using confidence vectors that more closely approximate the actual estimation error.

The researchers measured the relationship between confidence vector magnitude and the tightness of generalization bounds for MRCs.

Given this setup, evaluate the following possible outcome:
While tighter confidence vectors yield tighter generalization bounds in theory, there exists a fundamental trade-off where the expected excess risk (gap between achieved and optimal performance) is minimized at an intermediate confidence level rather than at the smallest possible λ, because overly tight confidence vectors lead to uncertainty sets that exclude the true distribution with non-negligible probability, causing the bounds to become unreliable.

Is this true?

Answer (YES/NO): NO